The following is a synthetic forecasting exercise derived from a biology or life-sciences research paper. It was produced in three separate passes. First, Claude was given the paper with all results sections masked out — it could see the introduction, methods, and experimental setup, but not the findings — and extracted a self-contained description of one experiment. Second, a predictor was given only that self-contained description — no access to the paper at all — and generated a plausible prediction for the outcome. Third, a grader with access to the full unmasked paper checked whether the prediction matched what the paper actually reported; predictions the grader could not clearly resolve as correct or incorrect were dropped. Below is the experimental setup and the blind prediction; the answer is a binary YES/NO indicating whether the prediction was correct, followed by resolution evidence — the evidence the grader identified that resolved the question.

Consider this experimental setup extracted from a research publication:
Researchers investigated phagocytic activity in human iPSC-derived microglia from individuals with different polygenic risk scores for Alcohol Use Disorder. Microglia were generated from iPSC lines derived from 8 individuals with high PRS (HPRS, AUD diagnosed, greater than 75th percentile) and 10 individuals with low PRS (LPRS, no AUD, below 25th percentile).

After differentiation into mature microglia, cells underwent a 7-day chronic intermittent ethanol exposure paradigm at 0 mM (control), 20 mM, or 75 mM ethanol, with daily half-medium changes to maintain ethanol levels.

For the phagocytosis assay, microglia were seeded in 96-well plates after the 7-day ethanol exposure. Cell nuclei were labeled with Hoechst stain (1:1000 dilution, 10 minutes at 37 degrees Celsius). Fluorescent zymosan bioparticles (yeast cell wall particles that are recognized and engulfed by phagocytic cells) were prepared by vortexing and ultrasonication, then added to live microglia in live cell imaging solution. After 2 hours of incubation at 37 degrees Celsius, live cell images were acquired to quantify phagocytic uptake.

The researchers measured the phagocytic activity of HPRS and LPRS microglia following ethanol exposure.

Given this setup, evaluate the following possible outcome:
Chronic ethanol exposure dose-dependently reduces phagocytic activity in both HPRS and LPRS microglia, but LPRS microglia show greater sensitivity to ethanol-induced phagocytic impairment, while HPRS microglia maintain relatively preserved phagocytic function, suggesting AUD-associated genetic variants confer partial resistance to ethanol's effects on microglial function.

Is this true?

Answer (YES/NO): NO